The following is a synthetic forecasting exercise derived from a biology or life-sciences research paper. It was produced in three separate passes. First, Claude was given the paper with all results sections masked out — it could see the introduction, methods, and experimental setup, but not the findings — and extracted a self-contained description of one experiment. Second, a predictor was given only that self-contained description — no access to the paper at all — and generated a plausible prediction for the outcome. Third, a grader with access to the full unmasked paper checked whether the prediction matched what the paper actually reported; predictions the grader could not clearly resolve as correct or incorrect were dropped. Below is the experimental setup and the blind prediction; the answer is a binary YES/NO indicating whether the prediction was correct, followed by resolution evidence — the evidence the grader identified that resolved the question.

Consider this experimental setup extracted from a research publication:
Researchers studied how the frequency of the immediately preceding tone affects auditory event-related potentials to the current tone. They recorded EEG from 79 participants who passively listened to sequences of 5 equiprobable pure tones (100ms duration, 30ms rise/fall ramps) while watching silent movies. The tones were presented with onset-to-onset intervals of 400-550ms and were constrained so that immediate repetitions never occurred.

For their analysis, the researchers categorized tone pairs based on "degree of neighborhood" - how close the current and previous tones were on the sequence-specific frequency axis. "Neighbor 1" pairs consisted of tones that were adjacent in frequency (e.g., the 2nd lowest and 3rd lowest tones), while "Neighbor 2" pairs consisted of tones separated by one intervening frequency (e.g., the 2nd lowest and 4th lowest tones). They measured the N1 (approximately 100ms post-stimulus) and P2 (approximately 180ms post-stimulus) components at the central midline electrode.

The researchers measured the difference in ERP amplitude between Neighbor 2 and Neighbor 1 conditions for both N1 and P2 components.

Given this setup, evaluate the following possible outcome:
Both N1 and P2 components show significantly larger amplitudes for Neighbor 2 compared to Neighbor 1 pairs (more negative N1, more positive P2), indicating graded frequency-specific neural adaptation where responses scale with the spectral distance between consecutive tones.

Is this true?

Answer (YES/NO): YES